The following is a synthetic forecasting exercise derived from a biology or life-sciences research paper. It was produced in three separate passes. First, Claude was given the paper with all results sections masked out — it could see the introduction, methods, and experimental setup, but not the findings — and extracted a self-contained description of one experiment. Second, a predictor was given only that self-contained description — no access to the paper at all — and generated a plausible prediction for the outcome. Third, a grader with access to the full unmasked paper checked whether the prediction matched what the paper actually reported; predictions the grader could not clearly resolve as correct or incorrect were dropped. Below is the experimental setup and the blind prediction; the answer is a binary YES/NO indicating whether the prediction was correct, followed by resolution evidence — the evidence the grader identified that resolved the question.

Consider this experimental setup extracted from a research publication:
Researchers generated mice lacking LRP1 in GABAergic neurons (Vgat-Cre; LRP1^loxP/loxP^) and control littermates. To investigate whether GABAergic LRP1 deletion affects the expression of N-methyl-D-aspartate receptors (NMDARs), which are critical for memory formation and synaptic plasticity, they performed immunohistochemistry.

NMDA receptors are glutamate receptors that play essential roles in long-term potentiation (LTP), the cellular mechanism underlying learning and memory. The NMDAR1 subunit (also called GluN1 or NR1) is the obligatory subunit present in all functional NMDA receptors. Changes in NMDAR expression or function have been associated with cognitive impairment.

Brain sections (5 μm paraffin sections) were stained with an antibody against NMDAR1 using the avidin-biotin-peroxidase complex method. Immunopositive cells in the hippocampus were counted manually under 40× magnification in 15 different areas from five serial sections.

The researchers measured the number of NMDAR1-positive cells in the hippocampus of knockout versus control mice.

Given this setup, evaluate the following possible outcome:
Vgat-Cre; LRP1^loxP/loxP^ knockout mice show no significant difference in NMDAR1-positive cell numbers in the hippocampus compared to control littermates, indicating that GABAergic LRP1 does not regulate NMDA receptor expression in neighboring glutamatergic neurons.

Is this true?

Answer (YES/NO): NO